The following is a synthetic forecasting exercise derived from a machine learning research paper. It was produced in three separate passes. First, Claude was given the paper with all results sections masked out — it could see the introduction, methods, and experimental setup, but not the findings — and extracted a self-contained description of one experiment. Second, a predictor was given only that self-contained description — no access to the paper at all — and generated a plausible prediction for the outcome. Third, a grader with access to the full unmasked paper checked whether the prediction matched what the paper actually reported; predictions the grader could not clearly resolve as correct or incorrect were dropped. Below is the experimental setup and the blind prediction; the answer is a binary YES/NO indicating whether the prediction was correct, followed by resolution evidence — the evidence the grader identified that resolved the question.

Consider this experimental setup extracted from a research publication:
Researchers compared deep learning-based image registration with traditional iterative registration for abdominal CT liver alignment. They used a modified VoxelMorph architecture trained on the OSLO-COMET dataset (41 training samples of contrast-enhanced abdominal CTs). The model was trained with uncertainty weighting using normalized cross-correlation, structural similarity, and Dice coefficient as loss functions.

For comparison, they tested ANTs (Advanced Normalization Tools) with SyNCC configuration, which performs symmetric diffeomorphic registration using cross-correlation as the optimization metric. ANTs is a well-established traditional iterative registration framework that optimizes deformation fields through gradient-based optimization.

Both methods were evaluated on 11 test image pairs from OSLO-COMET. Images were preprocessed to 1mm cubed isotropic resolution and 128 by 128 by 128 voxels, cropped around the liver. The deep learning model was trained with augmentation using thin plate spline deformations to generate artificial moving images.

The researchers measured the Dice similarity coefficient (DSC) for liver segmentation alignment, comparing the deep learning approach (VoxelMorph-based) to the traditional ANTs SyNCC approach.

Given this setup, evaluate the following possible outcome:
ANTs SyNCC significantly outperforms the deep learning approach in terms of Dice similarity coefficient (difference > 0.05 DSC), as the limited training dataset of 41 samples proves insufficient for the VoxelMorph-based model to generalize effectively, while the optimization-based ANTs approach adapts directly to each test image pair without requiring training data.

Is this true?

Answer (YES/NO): NO